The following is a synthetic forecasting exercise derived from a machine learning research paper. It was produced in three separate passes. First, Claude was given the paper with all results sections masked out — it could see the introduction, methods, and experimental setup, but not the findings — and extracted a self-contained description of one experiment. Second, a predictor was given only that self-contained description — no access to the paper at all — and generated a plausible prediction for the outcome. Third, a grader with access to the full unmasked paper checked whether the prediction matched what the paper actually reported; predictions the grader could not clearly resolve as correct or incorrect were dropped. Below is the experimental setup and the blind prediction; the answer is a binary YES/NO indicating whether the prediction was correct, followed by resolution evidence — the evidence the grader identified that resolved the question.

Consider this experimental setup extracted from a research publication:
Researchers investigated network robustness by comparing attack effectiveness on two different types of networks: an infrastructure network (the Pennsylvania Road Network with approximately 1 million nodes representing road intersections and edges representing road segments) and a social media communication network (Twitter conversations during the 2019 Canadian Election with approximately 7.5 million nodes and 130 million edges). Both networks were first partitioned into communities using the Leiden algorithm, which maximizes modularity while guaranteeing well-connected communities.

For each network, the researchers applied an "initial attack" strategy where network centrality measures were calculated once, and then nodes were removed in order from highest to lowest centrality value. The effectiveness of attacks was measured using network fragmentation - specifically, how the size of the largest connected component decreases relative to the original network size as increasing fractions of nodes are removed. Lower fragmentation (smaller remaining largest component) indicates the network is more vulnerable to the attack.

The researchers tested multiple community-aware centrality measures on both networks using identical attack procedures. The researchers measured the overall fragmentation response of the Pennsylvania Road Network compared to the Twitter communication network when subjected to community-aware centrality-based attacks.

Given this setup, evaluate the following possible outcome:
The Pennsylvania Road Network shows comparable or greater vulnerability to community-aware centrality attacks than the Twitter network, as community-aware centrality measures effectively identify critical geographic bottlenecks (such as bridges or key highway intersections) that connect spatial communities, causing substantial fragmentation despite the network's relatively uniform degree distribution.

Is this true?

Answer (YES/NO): YES